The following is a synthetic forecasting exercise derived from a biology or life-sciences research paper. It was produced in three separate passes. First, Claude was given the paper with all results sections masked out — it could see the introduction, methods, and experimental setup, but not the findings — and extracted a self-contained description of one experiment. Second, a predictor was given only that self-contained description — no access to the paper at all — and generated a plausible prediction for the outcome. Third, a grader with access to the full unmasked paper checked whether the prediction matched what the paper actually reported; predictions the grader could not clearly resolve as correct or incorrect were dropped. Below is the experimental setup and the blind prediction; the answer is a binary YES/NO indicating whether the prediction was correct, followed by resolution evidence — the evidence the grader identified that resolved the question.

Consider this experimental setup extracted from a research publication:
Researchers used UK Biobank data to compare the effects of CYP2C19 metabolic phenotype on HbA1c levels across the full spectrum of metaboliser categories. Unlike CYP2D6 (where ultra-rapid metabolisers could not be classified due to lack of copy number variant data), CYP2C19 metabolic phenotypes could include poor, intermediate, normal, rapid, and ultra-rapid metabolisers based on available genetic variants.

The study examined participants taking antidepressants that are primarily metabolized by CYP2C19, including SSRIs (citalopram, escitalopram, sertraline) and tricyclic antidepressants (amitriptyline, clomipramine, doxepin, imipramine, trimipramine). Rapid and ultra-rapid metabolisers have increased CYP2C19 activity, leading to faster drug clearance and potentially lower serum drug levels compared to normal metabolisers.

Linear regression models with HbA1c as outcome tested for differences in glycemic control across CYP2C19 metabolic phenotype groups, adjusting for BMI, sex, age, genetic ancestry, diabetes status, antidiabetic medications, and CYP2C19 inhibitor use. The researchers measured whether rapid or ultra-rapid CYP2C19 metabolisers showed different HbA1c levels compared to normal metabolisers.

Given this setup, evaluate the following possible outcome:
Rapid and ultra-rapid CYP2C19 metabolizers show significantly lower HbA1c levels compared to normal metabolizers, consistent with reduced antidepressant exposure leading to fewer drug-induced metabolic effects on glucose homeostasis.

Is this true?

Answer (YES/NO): NO